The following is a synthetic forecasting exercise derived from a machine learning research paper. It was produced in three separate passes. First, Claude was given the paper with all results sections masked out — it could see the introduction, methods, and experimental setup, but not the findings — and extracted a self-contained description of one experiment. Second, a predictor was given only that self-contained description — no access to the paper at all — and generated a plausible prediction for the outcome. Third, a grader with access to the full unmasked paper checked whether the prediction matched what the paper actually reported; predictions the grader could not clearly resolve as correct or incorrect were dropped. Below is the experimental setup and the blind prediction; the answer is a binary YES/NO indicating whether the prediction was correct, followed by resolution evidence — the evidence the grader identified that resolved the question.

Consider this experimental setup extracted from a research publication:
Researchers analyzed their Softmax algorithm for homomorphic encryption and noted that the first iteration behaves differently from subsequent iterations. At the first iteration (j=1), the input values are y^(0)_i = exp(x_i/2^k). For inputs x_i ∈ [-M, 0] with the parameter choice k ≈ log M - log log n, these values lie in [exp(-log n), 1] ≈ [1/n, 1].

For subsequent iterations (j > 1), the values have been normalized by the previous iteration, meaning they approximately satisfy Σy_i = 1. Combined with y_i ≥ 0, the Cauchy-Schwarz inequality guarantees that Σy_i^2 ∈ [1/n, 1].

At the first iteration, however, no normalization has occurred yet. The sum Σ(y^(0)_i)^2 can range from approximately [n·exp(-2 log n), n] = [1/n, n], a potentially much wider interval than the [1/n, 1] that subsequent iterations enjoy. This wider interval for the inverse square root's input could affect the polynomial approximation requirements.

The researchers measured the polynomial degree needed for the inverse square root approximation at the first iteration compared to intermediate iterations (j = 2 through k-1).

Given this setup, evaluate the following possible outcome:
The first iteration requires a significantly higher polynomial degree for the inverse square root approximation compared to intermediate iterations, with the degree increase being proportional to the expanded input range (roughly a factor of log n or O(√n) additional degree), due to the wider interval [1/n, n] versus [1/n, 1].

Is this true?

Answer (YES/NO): NO